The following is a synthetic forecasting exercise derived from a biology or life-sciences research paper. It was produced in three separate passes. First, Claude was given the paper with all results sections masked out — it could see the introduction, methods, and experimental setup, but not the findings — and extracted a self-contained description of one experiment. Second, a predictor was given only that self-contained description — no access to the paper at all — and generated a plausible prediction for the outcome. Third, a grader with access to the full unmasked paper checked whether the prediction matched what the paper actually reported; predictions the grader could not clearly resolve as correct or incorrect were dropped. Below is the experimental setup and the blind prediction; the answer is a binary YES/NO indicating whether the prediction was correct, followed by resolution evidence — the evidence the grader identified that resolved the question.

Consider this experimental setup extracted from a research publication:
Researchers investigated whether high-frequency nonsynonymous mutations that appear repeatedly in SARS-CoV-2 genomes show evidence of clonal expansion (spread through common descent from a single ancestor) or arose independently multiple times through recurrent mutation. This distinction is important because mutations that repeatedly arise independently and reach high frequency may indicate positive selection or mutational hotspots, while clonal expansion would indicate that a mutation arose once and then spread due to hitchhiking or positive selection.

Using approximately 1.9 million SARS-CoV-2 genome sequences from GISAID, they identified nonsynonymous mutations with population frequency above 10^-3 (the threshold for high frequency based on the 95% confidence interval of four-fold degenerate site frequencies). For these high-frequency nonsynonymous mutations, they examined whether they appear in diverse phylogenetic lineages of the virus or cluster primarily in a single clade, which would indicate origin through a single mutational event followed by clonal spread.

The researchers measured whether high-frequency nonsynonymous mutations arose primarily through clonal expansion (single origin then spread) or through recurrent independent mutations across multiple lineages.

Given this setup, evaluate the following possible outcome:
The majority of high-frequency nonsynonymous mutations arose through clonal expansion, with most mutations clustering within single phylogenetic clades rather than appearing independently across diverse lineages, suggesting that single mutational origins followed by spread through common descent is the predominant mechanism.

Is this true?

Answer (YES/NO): NO